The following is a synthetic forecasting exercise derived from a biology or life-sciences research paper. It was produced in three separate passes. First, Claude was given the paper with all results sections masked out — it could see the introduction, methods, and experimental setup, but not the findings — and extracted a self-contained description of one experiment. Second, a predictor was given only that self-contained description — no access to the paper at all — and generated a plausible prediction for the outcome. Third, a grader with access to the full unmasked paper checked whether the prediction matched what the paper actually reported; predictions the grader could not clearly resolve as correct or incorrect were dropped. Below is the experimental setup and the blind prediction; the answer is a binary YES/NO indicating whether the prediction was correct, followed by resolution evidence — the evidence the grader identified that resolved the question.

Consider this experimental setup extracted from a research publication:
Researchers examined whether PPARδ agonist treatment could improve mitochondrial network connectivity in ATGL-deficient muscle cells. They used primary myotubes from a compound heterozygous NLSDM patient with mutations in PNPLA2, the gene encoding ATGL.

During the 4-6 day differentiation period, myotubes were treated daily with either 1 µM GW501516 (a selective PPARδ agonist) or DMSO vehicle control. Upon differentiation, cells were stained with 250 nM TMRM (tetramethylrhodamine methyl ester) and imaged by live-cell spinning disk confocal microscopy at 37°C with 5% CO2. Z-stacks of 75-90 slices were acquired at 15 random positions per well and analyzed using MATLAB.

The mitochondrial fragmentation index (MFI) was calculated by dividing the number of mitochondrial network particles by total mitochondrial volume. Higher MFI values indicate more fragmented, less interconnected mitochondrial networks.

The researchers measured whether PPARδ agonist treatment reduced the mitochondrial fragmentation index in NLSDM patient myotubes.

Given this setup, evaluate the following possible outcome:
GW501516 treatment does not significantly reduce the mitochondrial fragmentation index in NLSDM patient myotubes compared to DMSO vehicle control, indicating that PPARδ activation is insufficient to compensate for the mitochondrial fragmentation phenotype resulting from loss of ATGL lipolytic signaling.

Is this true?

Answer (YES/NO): YES